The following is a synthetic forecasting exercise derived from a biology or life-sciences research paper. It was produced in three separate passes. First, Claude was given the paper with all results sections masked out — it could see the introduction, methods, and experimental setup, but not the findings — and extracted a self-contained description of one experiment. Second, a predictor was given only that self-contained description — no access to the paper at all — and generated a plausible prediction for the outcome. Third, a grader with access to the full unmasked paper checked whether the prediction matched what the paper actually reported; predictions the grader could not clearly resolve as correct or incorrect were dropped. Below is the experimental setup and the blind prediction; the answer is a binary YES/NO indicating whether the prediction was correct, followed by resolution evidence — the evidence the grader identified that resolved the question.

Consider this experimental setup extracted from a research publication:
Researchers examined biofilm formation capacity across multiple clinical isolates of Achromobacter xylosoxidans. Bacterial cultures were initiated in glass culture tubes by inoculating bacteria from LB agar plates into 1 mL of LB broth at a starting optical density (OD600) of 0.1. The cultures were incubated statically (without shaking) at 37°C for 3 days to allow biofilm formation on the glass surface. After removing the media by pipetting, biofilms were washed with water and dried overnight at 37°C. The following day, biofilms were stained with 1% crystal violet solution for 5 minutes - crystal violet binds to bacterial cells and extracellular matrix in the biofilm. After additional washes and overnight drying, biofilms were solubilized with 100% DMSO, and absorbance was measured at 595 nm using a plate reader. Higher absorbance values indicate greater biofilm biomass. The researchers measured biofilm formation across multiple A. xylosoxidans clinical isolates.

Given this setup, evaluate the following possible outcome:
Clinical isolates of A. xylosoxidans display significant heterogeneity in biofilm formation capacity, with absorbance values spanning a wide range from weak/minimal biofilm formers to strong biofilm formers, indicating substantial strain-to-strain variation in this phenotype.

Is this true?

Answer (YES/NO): YES